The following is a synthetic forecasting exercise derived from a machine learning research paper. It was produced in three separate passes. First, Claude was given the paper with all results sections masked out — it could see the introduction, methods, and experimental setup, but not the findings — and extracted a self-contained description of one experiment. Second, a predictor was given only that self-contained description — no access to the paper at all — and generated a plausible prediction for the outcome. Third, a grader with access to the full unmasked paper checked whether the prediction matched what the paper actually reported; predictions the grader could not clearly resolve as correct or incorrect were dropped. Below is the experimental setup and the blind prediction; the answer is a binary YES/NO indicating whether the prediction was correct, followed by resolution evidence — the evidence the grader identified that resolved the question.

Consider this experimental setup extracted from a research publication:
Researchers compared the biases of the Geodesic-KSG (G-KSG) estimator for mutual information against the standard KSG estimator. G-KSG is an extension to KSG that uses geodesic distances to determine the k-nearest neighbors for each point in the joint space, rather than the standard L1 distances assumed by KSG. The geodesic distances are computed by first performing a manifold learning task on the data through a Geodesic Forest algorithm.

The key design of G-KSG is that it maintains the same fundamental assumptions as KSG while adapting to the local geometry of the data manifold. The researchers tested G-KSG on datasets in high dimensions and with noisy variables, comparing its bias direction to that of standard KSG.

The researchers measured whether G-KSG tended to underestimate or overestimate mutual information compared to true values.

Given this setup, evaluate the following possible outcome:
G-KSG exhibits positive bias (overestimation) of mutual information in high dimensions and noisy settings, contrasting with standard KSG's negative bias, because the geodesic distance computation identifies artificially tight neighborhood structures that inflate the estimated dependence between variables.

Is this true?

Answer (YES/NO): NO